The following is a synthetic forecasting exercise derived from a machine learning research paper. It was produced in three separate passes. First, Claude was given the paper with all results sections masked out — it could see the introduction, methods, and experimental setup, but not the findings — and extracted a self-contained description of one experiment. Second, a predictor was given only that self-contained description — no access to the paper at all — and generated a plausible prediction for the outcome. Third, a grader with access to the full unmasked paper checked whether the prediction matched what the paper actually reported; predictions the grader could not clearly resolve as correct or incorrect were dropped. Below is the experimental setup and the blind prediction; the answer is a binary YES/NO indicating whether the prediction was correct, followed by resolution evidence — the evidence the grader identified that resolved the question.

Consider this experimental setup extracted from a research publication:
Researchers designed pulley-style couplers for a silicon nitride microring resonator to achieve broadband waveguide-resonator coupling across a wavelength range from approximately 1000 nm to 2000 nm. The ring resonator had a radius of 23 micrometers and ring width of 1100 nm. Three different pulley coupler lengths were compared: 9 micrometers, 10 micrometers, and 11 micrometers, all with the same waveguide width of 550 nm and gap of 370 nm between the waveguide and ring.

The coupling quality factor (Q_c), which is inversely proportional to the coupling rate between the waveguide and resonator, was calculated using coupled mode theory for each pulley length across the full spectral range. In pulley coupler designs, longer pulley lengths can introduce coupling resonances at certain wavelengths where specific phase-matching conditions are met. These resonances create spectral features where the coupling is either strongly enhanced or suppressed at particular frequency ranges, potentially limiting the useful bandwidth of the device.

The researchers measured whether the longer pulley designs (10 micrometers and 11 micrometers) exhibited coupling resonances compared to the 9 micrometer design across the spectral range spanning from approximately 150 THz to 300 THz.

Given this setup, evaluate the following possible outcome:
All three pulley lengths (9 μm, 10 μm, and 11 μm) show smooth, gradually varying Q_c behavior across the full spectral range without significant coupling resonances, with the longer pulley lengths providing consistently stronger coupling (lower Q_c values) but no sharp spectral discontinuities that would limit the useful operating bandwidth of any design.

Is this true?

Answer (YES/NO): NO